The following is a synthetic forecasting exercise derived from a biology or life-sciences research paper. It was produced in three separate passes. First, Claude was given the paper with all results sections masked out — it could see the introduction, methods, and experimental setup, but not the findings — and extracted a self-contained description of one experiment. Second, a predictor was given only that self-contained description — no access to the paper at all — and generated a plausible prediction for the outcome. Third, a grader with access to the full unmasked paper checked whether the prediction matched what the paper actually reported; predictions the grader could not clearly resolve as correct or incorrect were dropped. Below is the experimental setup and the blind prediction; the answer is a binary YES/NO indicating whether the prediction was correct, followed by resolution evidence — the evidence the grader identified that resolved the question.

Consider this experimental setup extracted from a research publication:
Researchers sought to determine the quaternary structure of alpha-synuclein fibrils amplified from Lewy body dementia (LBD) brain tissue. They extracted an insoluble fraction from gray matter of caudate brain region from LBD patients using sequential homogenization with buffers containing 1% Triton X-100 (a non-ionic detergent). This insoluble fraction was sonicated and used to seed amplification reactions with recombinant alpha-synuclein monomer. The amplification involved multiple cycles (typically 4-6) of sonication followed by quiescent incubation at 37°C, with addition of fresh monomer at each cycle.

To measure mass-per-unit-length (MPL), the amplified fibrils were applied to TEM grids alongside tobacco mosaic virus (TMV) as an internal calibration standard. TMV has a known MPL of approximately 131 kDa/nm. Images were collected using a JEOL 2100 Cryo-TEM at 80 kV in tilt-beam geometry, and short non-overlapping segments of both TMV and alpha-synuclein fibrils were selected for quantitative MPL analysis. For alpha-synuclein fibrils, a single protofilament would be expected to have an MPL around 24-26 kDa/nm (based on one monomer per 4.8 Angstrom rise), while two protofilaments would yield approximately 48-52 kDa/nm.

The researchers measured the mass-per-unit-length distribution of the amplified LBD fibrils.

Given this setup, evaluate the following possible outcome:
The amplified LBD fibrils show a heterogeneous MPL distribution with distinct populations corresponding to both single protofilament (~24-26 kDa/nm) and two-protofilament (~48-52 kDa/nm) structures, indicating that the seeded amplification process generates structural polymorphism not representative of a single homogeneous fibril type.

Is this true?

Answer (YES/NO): NO